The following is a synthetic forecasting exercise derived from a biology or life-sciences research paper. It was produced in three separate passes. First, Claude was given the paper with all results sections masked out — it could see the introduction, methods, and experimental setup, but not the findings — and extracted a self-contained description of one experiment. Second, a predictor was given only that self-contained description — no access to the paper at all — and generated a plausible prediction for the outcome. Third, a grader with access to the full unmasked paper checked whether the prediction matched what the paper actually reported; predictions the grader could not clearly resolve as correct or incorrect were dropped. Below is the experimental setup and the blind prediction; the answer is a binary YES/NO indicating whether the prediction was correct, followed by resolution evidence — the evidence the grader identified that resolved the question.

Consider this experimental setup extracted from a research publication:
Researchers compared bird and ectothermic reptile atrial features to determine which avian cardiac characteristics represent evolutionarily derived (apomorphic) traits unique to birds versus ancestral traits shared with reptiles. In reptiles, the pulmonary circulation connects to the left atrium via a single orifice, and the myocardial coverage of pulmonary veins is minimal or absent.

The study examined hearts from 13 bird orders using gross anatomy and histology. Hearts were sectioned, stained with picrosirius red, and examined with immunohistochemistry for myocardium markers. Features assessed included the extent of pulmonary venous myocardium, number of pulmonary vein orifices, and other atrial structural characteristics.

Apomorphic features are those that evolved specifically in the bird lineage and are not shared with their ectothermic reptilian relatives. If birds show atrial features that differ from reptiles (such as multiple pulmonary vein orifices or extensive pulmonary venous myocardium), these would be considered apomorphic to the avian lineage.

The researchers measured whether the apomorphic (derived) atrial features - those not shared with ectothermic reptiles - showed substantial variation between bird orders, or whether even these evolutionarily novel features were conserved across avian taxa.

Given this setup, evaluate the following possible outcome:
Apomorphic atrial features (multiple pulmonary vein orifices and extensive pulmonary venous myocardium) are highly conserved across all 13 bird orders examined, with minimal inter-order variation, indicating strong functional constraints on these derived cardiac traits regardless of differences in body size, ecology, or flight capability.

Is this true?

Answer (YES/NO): YES